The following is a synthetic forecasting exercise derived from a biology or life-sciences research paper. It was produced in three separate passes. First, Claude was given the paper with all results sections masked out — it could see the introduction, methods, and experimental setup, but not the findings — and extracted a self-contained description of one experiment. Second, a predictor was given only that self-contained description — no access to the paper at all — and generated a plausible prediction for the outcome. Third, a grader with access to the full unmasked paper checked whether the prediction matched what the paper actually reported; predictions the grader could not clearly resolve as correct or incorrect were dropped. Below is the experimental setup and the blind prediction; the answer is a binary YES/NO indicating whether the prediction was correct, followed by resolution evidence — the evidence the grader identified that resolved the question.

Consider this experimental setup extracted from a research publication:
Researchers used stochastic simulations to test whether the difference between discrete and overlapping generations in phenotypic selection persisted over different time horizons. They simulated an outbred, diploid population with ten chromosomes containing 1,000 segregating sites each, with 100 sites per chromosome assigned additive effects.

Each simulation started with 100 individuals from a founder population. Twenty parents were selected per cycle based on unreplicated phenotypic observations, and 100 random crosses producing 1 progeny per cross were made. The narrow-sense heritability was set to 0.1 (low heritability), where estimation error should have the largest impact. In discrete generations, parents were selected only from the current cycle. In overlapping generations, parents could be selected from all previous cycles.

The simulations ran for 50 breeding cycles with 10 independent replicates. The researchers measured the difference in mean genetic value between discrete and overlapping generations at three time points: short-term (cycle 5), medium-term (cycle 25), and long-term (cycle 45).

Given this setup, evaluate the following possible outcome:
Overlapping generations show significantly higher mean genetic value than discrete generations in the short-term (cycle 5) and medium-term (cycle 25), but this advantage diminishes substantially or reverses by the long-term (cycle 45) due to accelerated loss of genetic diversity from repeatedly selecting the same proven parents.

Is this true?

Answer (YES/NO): NO